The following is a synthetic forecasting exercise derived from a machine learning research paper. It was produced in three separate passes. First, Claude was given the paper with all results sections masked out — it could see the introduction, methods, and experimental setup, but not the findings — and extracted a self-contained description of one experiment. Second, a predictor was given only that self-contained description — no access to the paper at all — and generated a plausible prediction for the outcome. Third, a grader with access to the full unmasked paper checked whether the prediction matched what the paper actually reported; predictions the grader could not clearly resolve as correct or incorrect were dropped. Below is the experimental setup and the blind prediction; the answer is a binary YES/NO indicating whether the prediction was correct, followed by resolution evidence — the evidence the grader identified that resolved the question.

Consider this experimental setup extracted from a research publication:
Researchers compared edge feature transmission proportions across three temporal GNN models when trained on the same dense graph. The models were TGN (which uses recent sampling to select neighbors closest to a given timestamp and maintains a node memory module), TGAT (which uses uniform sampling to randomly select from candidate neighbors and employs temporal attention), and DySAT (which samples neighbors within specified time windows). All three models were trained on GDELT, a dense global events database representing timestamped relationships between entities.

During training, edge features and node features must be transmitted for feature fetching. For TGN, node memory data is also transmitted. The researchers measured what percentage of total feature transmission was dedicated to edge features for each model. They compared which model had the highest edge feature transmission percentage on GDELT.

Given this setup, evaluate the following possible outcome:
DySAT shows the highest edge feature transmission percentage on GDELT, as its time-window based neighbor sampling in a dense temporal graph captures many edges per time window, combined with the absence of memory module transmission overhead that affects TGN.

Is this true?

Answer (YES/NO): NO